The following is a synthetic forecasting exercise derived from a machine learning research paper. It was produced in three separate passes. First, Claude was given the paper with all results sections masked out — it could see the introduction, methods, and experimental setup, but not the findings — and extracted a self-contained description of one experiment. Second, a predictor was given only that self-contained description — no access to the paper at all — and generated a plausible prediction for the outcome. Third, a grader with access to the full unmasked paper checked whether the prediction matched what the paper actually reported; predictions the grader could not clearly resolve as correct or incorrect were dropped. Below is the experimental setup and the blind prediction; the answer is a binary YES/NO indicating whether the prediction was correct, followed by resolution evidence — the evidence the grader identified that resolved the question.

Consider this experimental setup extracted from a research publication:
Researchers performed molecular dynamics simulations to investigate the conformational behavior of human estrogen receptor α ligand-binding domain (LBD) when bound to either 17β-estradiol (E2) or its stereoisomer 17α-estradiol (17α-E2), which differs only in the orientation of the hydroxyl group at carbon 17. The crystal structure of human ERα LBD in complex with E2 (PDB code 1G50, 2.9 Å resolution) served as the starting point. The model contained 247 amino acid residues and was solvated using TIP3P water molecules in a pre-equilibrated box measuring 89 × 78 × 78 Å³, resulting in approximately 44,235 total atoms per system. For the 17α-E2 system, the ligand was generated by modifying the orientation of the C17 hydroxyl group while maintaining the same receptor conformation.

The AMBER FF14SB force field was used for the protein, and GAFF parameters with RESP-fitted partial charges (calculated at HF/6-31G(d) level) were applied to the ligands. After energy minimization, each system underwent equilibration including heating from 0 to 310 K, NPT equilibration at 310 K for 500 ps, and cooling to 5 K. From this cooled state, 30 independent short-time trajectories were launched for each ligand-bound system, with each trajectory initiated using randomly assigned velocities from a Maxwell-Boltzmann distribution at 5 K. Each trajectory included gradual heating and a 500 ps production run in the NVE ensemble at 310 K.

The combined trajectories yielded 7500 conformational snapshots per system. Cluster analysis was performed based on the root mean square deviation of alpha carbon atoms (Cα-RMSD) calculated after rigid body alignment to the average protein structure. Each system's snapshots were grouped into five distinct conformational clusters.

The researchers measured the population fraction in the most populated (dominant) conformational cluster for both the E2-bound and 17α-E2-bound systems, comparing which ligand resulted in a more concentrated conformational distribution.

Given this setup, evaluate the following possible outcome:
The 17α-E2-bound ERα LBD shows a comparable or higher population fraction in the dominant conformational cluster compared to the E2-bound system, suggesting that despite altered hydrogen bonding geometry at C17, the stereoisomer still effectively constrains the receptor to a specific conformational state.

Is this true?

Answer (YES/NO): YES